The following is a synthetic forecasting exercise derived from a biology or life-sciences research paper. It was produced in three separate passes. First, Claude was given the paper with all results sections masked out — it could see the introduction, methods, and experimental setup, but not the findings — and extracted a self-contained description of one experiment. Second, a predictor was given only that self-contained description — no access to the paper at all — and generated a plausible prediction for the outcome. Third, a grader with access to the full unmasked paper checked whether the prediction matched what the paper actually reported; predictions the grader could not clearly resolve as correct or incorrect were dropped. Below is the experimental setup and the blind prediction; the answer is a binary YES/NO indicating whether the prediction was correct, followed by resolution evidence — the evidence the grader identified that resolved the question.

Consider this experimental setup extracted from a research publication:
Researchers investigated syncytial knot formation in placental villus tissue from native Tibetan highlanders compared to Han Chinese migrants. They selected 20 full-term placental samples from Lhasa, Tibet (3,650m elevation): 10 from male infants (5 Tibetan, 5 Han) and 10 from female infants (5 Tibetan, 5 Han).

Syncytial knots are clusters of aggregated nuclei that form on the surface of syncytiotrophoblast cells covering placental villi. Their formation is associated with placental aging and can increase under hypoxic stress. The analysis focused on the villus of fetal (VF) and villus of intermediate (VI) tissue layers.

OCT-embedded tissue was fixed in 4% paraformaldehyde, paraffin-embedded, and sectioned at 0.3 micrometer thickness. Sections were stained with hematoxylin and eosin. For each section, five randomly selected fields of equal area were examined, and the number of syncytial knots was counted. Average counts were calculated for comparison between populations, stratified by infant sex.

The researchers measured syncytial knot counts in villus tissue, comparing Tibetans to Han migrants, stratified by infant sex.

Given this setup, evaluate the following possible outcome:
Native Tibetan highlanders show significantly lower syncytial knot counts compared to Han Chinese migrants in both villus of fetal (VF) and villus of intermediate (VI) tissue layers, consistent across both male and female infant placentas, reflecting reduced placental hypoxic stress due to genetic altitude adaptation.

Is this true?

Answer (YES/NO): NO